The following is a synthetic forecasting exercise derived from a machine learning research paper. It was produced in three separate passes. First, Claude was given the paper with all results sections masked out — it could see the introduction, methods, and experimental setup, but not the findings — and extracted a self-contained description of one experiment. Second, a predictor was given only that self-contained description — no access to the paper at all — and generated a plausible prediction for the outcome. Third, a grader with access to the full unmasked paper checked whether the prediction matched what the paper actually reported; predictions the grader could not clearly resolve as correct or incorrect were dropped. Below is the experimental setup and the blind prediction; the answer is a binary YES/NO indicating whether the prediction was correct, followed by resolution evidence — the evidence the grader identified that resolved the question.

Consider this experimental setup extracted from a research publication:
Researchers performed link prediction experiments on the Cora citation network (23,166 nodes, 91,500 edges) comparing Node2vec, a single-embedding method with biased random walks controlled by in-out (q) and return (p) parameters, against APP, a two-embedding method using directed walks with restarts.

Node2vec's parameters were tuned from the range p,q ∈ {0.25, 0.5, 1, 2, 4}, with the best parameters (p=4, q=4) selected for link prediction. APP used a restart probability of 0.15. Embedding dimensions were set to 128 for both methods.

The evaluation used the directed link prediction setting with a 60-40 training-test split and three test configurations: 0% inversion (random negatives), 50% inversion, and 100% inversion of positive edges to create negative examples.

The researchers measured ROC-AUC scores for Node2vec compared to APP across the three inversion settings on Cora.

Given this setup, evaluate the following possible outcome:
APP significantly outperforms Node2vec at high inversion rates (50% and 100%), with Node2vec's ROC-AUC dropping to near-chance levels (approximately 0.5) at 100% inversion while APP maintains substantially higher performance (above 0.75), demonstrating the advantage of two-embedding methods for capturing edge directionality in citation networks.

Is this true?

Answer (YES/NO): YES